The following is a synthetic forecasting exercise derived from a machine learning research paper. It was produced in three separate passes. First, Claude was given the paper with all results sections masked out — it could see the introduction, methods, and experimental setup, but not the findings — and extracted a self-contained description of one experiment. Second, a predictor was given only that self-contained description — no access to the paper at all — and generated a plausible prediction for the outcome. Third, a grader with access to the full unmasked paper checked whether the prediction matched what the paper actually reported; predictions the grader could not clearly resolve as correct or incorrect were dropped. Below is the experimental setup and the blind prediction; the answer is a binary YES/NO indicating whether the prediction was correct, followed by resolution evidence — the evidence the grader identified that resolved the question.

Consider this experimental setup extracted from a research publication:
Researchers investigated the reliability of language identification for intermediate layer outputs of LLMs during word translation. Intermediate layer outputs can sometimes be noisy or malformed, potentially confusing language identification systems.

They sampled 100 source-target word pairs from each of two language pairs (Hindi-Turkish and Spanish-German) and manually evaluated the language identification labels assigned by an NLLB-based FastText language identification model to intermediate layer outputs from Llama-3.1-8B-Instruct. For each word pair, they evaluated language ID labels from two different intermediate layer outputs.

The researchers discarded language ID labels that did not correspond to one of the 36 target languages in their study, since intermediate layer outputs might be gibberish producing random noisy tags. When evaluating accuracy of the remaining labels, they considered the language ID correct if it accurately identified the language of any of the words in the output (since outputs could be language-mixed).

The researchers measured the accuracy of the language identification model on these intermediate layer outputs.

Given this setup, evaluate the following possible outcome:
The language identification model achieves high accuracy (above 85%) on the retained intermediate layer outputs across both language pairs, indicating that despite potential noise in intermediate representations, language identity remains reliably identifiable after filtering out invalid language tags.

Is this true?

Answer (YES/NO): NO